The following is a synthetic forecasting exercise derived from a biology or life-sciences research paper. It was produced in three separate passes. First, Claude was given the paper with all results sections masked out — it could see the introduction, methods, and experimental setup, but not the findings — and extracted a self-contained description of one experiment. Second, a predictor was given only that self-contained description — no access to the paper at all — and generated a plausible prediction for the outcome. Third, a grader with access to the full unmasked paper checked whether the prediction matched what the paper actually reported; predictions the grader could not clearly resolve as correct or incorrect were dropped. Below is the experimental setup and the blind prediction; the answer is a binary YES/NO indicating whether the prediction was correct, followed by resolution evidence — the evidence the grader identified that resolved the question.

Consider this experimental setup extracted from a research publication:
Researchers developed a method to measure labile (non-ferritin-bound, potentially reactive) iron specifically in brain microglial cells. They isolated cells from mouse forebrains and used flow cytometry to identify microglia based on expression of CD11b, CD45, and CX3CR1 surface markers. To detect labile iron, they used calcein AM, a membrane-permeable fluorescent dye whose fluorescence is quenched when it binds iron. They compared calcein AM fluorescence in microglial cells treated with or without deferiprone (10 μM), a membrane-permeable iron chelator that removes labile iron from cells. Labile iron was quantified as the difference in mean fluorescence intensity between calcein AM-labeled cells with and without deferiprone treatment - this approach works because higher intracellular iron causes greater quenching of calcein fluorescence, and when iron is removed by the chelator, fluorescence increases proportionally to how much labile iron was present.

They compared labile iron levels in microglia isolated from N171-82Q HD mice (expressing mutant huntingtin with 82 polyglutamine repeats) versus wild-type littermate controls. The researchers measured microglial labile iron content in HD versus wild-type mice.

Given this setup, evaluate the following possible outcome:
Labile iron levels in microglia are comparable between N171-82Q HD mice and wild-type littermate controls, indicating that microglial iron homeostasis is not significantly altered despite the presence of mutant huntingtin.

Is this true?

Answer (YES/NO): NO